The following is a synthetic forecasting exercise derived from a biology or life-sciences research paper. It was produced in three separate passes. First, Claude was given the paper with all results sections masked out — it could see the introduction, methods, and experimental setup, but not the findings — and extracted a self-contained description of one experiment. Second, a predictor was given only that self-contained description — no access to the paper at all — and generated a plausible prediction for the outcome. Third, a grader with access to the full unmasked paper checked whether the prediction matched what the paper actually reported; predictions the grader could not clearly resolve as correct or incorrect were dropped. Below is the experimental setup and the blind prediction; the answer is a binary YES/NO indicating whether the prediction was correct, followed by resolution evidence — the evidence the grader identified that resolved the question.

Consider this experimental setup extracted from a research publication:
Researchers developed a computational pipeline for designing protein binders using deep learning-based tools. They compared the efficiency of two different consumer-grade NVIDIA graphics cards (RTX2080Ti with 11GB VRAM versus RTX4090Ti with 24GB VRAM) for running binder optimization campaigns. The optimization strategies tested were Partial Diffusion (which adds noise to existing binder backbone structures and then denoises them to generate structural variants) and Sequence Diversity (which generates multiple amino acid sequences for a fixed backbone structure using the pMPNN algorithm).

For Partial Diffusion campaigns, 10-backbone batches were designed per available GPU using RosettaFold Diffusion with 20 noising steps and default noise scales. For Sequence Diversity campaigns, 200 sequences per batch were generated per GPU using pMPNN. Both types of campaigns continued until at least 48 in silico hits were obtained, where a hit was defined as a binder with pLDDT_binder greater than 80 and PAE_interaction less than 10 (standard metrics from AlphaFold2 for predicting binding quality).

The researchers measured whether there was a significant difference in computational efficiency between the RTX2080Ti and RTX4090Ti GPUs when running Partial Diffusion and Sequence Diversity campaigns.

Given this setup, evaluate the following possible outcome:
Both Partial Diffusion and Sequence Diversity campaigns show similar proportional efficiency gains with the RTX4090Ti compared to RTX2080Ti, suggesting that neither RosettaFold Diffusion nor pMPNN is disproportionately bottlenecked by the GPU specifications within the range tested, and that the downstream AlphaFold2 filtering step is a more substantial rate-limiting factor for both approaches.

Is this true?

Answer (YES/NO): NO